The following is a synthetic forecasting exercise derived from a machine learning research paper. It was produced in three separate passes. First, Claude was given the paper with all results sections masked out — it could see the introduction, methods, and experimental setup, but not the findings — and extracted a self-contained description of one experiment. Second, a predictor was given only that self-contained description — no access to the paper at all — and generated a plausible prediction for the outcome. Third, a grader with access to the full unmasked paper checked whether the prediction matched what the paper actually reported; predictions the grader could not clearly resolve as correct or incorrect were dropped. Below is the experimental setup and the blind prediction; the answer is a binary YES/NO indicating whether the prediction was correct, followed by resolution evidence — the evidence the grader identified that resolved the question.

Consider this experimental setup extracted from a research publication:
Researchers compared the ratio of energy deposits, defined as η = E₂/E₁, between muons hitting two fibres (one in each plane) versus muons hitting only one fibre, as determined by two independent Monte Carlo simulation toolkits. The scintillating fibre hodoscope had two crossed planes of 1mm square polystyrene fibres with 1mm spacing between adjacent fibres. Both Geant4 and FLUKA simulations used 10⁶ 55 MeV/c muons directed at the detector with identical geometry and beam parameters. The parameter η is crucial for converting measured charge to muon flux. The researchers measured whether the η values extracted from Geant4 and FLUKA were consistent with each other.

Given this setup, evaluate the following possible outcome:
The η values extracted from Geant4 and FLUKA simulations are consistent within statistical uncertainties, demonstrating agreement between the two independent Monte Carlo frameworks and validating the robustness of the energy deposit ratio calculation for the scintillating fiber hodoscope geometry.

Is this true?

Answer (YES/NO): YES